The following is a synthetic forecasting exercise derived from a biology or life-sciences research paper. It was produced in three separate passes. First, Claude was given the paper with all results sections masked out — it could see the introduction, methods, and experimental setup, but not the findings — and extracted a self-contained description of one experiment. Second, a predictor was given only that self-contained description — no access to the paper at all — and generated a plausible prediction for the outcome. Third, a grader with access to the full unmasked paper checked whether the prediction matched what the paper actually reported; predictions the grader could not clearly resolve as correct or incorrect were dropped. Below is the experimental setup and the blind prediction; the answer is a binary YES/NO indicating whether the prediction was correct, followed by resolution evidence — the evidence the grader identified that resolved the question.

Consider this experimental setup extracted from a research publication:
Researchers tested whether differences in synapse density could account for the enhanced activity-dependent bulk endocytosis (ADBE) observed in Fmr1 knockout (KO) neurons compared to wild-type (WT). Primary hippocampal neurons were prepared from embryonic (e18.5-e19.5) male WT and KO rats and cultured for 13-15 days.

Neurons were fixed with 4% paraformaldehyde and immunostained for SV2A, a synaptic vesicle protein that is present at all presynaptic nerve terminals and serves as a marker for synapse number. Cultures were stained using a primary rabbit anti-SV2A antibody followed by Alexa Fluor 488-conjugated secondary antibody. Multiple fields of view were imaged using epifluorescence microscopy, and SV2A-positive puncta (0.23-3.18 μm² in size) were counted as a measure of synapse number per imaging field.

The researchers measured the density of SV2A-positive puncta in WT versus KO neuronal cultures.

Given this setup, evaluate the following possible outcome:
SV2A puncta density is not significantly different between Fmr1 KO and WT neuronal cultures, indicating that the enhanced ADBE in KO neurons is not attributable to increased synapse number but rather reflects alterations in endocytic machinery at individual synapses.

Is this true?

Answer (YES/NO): YES